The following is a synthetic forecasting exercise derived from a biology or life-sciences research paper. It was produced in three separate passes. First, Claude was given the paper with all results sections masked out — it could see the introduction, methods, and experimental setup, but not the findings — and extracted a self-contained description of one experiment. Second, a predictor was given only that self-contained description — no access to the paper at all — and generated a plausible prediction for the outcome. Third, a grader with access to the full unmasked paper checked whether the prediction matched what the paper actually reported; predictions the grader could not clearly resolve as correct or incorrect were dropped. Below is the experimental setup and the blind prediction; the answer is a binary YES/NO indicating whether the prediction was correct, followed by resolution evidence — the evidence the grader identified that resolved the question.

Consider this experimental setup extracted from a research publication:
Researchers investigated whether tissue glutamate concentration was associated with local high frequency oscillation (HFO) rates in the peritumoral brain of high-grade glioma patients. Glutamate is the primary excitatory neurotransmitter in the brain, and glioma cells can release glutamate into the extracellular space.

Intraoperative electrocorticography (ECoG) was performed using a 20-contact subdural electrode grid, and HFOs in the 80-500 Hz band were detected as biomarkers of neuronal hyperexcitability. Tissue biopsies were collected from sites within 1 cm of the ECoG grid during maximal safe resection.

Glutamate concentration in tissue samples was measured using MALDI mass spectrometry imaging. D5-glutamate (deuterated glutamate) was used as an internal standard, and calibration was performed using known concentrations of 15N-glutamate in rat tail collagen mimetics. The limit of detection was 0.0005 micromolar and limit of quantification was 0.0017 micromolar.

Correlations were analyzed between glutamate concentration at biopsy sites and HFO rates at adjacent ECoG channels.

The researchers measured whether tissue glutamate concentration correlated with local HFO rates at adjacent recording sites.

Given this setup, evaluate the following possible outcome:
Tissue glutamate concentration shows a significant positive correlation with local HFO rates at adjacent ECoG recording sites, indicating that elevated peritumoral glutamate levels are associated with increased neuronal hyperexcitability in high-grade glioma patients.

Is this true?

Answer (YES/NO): YES